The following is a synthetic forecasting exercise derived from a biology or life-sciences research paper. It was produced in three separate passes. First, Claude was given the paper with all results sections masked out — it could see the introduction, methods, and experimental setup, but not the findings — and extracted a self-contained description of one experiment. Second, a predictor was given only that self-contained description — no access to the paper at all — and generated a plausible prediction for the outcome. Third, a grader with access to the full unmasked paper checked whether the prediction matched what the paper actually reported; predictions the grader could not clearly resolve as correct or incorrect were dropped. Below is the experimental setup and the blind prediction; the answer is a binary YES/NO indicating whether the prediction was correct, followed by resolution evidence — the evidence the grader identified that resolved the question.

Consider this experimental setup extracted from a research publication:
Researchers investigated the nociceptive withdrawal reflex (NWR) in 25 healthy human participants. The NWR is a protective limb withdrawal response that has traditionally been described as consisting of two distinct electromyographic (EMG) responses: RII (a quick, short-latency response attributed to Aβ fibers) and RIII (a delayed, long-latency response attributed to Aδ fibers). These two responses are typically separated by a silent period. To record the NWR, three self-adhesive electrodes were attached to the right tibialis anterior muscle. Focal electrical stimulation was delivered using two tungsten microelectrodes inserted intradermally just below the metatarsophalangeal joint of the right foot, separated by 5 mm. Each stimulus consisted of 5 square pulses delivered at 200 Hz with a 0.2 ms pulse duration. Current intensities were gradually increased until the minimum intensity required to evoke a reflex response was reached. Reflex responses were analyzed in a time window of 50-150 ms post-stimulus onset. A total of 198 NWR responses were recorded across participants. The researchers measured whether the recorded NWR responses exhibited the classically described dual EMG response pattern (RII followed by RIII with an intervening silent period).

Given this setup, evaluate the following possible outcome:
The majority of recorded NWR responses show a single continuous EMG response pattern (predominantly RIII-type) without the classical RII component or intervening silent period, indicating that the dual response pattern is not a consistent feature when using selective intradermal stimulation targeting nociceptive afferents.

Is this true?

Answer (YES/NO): NO